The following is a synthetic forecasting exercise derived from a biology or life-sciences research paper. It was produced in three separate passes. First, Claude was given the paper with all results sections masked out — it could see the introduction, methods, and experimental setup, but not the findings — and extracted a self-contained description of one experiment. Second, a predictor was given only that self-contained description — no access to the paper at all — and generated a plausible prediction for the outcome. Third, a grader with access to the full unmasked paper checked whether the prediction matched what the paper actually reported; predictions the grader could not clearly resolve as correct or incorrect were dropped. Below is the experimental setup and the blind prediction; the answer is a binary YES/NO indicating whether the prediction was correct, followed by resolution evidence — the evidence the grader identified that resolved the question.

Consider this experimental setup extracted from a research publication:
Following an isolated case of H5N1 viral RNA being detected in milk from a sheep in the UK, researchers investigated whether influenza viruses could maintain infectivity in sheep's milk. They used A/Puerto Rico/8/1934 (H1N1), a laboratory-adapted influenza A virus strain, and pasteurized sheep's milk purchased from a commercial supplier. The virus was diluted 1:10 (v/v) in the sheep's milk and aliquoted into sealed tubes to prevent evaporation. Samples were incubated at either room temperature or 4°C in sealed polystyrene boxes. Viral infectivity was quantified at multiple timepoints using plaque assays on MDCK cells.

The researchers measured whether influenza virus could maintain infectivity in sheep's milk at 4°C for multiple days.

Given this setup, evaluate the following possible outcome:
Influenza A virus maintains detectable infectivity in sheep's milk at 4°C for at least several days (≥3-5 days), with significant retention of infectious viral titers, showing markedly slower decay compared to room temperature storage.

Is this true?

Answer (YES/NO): YES